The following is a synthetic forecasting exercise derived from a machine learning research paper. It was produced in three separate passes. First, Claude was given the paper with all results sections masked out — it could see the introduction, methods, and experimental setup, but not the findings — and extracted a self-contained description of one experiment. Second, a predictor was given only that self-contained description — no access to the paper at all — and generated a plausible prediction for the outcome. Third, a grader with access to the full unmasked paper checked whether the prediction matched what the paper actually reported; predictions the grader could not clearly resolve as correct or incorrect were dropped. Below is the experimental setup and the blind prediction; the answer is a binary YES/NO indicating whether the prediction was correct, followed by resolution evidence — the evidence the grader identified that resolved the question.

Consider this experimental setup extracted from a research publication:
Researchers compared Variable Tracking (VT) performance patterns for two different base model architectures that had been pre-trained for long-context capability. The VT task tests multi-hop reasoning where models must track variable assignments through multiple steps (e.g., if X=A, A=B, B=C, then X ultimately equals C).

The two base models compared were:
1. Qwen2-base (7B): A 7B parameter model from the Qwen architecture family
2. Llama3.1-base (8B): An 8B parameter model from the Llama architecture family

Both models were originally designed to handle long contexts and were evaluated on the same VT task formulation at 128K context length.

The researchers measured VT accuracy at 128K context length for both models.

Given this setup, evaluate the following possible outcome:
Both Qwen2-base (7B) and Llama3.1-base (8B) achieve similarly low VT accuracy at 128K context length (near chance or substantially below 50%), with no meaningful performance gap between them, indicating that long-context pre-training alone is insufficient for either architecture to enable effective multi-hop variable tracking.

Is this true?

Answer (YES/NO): NO